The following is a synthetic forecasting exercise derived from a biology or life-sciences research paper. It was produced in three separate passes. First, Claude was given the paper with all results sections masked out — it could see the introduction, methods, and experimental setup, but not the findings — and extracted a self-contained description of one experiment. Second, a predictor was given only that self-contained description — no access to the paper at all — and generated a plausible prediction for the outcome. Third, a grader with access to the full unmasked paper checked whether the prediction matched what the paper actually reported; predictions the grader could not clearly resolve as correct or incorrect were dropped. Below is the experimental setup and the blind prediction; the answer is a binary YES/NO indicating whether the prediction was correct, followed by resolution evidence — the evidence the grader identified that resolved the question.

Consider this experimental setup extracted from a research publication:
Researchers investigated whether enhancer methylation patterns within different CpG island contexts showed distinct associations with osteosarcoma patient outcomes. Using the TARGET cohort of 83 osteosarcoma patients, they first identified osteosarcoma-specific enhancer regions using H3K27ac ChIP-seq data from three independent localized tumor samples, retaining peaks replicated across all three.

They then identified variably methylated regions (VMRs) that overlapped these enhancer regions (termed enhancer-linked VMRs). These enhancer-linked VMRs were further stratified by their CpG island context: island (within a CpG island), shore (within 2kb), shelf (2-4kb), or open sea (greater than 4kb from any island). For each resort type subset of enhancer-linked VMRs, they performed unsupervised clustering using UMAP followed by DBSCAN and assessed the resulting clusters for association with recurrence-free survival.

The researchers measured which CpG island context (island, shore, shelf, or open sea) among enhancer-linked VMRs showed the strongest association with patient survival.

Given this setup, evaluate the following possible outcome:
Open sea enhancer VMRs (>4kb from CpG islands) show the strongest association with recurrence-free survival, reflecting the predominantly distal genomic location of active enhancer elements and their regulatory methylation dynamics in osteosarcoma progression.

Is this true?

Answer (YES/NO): YES